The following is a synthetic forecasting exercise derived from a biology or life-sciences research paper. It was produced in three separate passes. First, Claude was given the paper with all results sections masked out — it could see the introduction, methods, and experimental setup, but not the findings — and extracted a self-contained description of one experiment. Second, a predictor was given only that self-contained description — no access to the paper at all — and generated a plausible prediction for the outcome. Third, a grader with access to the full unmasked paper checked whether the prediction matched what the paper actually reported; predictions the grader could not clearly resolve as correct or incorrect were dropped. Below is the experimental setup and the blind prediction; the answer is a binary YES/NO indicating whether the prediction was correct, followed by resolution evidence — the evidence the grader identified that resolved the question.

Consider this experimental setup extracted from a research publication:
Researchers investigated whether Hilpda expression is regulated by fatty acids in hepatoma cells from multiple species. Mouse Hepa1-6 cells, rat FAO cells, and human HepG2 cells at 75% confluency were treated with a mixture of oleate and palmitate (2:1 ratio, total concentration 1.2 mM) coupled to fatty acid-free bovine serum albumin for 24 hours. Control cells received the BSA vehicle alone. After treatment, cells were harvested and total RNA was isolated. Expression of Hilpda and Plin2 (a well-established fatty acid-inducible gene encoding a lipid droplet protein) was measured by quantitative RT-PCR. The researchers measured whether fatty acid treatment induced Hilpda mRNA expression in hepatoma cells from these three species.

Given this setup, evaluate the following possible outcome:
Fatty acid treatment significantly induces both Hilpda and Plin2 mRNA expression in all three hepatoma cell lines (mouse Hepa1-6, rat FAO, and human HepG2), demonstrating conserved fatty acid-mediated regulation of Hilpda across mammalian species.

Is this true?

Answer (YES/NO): YES